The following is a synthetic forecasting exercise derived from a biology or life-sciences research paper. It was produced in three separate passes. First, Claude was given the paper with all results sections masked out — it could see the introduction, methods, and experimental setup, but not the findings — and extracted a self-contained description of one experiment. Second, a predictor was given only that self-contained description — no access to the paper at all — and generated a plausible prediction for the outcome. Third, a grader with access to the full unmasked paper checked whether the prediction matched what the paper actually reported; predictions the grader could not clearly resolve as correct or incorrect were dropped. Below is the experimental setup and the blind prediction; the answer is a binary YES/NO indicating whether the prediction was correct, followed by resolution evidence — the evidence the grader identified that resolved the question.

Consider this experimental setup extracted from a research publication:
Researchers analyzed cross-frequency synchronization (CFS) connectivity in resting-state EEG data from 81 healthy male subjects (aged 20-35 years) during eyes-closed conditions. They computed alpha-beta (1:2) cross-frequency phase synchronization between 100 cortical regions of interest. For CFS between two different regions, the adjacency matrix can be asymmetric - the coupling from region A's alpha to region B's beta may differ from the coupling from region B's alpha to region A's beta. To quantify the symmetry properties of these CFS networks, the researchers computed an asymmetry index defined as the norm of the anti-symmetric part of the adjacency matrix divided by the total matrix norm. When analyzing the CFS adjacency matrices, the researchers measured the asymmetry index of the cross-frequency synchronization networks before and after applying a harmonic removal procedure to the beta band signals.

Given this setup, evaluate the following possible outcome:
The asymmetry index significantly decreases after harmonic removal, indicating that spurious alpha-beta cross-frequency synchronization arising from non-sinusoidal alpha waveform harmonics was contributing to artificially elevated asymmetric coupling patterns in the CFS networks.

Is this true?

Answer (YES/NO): NO